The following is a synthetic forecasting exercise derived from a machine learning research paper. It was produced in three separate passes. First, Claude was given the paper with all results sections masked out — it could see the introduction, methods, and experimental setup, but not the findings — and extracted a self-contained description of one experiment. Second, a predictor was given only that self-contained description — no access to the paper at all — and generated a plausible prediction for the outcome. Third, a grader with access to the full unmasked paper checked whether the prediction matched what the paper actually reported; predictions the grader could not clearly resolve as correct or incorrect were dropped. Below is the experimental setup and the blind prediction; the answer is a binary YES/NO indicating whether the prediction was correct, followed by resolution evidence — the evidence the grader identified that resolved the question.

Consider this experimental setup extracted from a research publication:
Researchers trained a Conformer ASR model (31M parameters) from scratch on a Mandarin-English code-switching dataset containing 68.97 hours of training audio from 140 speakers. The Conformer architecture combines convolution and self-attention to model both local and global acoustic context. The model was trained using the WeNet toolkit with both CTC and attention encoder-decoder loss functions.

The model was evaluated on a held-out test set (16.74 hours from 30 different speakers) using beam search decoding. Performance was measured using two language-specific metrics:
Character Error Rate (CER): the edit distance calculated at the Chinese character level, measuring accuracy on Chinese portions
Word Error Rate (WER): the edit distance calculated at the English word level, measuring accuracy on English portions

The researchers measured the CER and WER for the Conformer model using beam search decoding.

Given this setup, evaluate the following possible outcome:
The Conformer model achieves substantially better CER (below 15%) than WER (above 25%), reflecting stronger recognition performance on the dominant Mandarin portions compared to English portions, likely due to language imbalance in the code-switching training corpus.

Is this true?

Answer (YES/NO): NO